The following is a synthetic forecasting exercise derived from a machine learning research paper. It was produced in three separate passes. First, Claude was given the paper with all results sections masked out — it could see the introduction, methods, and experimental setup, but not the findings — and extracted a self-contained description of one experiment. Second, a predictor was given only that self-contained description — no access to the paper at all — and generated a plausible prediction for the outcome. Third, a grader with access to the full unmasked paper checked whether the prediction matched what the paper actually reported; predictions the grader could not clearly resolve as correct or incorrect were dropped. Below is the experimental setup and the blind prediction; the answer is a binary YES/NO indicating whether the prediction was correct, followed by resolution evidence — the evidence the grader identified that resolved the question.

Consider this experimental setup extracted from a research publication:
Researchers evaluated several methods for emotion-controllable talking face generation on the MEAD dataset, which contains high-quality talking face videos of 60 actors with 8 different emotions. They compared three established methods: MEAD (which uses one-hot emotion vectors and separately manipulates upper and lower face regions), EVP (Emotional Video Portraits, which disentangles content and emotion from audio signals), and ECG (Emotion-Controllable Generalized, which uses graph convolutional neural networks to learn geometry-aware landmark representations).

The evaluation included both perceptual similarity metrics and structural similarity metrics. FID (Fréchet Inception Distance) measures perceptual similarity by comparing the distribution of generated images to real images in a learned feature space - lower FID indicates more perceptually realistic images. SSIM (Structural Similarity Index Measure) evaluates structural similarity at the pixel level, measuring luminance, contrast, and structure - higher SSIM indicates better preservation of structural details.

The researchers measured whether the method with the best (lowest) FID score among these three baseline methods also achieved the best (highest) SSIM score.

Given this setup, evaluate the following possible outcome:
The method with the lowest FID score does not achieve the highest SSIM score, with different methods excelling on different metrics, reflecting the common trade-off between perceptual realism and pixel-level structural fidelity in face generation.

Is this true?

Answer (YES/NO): YES